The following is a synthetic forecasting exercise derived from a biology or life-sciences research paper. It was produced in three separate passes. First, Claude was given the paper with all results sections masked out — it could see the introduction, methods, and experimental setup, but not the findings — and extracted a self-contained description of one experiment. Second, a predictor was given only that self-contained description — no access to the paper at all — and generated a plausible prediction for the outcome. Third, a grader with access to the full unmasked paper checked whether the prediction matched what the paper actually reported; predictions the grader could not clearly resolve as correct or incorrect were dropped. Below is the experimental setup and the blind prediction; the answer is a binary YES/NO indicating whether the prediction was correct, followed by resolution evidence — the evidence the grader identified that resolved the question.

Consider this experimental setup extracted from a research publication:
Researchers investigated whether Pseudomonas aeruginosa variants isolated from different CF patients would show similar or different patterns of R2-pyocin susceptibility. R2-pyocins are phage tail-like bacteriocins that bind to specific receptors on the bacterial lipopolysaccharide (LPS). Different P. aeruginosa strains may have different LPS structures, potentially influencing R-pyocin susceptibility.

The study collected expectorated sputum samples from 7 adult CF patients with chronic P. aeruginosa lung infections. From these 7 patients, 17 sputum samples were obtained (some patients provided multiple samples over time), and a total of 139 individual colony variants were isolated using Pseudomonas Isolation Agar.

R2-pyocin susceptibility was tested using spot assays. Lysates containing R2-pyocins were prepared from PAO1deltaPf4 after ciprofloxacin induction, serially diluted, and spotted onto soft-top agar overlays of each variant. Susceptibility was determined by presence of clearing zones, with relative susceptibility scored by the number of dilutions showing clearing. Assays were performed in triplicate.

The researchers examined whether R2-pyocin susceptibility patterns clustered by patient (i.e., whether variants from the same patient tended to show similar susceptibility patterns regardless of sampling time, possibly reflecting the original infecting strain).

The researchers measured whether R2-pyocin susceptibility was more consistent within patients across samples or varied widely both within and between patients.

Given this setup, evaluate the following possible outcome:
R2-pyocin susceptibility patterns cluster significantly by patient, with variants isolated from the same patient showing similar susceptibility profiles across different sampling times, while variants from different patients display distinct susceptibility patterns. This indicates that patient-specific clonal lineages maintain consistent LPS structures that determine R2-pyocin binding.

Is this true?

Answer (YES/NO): NO